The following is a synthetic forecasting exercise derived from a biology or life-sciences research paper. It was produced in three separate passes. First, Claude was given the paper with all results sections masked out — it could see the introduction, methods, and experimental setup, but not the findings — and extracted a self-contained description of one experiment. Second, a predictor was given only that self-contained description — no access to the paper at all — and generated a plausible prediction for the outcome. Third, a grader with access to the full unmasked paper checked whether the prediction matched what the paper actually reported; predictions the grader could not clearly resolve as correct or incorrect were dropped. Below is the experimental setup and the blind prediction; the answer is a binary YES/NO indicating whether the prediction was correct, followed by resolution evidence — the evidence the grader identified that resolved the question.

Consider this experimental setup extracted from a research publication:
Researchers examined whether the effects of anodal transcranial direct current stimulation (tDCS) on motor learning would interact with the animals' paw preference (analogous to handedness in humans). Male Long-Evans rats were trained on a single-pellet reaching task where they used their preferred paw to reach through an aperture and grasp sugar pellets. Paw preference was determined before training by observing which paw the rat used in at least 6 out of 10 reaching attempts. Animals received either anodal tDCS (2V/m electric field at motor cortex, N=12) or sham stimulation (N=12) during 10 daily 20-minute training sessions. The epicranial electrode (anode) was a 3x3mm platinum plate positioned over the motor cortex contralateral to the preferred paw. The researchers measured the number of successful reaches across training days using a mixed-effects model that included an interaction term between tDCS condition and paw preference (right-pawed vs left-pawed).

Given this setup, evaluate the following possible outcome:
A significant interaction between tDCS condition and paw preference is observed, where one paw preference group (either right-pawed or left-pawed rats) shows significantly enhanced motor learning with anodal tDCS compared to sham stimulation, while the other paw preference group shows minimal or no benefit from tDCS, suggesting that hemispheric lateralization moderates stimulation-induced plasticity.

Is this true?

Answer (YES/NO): YES